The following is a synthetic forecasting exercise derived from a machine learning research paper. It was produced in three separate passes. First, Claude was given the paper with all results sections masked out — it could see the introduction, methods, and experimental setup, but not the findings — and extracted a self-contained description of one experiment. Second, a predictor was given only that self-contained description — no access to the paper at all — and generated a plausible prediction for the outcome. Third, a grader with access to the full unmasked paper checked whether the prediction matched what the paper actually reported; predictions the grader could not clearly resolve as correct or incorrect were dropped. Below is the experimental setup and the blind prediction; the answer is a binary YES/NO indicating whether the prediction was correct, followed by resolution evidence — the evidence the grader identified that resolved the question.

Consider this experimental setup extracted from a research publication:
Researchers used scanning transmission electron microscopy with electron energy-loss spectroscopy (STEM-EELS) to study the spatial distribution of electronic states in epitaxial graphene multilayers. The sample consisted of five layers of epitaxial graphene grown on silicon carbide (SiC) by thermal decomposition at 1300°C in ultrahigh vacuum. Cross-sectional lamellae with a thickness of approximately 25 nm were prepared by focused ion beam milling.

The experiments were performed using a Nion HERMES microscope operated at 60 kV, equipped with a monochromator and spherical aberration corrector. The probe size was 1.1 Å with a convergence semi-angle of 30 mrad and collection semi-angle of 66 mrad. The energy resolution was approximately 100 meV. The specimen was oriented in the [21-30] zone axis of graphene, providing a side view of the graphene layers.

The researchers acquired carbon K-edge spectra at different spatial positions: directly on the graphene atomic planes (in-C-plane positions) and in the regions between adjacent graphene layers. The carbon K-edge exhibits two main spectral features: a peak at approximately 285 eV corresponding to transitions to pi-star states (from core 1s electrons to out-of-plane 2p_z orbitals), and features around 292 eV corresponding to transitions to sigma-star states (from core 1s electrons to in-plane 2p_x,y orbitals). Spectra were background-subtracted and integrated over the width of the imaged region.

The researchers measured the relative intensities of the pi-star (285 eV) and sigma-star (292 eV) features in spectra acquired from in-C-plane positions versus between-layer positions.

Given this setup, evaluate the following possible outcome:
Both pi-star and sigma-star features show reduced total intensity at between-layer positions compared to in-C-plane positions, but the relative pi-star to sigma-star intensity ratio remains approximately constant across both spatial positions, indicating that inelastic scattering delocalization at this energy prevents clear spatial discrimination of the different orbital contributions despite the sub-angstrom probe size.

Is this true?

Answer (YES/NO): NO